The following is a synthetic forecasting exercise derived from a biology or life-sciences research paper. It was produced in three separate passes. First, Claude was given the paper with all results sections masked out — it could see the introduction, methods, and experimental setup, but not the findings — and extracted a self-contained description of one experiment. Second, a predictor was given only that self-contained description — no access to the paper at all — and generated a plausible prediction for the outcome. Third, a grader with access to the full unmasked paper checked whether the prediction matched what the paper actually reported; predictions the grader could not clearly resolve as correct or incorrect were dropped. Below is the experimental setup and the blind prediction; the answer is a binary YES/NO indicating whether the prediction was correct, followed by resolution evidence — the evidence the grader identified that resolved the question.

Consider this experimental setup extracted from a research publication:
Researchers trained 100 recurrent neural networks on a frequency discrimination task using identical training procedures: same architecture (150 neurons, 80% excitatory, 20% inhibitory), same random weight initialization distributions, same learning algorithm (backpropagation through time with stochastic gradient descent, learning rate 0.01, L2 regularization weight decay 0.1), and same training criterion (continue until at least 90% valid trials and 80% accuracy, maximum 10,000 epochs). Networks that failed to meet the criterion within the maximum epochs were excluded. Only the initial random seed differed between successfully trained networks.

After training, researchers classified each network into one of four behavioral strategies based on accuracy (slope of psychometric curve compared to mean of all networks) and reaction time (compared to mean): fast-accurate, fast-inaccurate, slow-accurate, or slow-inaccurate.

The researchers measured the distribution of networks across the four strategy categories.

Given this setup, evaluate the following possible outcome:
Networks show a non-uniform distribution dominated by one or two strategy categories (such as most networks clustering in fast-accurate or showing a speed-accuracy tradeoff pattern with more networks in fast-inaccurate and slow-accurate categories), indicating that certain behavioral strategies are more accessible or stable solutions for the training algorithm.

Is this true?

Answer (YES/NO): YES